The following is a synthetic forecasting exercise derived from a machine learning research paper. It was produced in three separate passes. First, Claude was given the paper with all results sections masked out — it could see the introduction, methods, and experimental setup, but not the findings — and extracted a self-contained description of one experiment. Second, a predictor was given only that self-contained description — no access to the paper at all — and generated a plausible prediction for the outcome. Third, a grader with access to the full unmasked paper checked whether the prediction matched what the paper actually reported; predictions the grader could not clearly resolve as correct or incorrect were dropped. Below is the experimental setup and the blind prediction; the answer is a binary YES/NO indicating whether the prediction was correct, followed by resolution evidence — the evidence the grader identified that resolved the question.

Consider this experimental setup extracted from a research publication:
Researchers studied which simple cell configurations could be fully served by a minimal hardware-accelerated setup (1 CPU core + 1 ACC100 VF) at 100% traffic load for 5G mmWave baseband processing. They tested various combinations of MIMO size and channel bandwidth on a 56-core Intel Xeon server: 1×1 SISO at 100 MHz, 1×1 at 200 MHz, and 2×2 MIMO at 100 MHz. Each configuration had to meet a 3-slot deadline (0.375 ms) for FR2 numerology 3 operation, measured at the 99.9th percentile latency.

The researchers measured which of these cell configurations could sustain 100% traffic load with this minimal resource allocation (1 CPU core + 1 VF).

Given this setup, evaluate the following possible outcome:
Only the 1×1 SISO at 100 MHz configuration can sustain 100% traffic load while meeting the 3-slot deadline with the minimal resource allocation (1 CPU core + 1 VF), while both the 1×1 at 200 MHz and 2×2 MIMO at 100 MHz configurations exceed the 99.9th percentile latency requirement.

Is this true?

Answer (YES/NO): NO